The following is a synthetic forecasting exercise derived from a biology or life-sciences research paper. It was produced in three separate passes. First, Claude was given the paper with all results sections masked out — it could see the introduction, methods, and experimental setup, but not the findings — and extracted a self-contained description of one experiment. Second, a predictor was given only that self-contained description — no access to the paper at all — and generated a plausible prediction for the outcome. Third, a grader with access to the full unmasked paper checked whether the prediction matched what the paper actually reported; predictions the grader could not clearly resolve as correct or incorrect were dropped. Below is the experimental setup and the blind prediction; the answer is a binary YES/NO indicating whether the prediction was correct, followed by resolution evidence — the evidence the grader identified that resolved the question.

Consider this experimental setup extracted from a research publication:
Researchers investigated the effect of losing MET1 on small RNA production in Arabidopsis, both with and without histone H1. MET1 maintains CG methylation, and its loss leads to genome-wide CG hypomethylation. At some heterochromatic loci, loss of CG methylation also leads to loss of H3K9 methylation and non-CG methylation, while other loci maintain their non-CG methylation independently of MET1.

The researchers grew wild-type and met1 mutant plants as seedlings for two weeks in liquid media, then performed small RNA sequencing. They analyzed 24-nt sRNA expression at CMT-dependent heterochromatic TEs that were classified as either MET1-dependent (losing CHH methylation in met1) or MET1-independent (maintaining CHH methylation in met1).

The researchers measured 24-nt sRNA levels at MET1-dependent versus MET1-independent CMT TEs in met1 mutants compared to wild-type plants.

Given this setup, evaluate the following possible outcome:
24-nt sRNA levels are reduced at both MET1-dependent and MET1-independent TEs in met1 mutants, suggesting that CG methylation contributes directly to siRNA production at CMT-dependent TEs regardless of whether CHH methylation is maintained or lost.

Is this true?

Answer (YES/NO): NO